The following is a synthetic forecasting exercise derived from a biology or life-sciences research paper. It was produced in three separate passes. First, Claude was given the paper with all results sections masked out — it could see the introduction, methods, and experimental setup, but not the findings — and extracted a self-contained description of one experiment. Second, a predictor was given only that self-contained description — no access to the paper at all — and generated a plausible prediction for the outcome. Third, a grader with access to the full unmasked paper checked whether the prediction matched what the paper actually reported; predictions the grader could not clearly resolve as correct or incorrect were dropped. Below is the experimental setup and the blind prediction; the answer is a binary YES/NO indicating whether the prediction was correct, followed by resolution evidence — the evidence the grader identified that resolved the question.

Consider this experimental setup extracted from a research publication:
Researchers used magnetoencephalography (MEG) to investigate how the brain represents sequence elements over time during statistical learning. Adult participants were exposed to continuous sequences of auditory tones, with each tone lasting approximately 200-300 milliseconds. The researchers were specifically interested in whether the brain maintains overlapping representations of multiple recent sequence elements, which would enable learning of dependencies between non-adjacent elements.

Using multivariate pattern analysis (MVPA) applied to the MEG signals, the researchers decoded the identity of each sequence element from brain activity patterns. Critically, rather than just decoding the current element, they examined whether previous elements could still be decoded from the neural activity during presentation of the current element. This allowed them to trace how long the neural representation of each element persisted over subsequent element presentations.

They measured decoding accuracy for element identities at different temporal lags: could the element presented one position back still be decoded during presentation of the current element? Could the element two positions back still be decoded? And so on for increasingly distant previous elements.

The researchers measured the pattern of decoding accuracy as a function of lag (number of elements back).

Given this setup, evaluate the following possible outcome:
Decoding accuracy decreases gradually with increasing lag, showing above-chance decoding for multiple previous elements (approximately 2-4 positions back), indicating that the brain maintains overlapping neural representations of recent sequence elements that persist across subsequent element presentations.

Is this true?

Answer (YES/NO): NO